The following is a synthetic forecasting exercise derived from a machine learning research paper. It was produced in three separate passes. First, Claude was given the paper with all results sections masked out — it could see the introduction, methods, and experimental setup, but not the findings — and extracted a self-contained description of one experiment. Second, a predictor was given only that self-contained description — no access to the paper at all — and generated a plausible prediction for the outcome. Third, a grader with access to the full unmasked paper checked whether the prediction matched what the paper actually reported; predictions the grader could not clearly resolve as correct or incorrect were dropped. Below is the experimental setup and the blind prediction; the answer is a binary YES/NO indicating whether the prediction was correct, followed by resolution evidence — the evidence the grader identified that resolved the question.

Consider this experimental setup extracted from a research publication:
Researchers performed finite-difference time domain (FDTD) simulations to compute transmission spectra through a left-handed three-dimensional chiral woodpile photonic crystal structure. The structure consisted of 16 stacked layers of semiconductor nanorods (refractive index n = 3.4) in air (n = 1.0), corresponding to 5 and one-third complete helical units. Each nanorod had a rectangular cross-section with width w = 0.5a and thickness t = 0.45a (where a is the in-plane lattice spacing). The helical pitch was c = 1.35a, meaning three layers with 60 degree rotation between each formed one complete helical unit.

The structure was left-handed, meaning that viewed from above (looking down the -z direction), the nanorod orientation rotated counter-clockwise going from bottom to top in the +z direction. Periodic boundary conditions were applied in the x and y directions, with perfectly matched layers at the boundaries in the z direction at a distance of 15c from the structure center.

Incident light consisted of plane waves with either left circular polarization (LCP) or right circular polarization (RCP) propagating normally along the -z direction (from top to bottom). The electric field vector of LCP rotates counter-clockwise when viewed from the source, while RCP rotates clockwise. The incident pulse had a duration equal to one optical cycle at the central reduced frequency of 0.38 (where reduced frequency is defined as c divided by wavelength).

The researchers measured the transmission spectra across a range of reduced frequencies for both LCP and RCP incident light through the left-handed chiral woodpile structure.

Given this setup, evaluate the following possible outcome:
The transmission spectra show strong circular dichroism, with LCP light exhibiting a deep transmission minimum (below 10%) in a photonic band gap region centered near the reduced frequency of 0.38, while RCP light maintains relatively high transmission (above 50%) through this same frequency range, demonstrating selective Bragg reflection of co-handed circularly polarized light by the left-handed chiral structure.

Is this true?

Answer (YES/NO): NO